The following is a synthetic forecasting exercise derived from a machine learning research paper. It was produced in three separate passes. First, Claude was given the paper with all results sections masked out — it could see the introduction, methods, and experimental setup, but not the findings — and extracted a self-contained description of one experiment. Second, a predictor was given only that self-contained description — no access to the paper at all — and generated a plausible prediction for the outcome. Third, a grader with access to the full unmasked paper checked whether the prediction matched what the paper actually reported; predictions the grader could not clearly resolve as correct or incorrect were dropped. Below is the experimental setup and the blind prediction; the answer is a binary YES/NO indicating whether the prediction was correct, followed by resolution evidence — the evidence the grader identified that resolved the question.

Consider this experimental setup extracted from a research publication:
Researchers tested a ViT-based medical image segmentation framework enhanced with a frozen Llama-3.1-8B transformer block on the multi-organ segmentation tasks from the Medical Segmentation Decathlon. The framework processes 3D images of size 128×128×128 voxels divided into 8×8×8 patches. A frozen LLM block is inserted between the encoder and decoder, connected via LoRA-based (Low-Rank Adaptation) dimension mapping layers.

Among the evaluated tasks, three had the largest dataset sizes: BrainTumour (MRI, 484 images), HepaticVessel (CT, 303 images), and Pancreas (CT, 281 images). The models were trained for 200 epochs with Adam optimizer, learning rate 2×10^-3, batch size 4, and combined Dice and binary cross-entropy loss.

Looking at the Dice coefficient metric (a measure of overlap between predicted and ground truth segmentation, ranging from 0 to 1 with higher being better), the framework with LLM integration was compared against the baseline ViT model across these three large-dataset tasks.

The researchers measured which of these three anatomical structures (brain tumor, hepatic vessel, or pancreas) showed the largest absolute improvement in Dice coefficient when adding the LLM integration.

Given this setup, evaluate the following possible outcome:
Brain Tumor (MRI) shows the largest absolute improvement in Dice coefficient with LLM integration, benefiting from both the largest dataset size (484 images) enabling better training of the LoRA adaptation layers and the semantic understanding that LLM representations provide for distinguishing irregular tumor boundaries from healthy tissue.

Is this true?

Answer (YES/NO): YES